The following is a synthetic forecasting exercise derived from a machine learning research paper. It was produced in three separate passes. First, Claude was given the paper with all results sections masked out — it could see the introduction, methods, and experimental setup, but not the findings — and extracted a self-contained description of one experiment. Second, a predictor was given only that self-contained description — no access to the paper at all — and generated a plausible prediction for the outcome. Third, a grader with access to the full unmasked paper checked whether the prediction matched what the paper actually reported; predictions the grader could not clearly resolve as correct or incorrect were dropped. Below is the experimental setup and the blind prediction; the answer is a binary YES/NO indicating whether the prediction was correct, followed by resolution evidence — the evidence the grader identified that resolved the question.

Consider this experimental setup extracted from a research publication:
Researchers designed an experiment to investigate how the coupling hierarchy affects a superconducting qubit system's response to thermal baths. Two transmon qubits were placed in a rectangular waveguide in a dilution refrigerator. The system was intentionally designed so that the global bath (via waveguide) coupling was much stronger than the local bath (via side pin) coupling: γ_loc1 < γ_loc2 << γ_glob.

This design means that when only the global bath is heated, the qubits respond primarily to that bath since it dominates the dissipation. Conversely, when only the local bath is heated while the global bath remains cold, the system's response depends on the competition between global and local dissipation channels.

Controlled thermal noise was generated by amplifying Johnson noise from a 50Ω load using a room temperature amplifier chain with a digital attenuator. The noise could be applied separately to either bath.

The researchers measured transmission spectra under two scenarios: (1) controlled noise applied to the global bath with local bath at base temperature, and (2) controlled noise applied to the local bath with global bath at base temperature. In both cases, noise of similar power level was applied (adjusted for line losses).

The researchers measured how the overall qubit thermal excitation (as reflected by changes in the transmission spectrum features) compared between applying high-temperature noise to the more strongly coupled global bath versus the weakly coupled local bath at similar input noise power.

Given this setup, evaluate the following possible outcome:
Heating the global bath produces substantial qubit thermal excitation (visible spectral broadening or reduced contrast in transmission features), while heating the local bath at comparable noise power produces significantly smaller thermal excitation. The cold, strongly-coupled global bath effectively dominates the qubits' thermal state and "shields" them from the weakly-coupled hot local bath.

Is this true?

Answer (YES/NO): NO